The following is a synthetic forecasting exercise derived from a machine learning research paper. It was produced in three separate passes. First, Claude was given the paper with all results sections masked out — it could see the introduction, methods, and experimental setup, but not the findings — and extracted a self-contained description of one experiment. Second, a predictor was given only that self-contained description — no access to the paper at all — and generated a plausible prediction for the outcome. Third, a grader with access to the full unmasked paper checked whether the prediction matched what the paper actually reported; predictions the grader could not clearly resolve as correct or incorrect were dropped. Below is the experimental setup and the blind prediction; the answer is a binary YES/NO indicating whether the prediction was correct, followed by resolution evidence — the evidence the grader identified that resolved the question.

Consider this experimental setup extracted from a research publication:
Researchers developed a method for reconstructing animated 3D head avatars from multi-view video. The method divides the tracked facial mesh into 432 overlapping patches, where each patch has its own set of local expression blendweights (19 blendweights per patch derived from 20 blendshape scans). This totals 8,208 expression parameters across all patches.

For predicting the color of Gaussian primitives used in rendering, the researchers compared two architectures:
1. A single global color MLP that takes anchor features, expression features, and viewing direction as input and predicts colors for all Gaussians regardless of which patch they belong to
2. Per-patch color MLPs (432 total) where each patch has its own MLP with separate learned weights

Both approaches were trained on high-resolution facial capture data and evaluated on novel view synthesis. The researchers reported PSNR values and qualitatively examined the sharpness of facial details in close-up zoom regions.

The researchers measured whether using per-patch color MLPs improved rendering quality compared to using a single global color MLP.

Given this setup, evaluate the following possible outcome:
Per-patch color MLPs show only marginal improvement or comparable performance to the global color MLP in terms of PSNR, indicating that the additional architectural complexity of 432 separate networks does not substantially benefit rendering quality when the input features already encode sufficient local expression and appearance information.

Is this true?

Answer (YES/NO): NO